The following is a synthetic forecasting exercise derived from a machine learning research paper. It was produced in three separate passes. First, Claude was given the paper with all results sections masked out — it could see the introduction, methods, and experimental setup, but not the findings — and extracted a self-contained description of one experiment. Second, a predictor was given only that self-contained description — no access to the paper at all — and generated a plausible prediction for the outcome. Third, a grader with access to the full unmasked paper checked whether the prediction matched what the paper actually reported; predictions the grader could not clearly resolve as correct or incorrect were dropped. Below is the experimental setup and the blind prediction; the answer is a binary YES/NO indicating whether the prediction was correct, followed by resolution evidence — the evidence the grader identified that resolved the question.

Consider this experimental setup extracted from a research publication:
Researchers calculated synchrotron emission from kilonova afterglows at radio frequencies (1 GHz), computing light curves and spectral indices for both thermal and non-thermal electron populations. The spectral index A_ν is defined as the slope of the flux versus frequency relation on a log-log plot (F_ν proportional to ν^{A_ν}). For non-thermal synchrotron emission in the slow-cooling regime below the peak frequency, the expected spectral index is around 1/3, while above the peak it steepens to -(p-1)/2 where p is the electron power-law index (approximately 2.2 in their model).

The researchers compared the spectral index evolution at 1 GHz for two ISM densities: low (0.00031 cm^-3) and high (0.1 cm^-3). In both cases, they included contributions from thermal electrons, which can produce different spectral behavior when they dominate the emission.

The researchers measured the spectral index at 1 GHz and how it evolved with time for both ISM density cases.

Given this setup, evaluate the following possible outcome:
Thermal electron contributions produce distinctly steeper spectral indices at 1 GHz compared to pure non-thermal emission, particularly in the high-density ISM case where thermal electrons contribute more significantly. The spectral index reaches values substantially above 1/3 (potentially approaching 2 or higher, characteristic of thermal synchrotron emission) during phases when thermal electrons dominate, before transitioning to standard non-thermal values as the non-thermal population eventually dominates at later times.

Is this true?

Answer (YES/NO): NO